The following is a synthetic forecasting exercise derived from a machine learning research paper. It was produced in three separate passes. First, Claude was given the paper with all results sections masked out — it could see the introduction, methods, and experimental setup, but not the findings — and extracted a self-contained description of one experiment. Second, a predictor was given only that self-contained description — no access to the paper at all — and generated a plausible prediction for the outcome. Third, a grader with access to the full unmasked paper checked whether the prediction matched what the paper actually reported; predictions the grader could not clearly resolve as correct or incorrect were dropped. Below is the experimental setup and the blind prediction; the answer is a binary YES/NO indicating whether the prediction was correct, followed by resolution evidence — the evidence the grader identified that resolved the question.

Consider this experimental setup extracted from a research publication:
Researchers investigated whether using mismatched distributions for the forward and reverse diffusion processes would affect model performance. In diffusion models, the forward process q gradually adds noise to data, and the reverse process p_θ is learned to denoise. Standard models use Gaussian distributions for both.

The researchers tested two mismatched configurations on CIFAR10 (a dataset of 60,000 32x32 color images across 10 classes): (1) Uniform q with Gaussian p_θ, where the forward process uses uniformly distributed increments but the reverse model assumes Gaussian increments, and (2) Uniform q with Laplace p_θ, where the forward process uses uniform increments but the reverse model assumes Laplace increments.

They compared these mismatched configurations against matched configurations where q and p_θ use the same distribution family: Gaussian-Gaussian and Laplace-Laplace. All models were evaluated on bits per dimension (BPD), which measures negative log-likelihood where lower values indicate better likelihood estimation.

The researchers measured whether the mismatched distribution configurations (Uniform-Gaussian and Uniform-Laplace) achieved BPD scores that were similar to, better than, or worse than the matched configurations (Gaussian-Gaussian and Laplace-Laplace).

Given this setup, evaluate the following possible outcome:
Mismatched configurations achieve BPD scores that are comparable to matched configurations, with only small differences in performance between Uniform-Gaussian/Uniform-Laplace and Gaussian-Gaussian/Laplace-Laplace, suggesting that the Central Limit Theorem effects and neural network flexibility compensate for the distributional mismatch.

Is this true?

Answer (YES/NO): NO